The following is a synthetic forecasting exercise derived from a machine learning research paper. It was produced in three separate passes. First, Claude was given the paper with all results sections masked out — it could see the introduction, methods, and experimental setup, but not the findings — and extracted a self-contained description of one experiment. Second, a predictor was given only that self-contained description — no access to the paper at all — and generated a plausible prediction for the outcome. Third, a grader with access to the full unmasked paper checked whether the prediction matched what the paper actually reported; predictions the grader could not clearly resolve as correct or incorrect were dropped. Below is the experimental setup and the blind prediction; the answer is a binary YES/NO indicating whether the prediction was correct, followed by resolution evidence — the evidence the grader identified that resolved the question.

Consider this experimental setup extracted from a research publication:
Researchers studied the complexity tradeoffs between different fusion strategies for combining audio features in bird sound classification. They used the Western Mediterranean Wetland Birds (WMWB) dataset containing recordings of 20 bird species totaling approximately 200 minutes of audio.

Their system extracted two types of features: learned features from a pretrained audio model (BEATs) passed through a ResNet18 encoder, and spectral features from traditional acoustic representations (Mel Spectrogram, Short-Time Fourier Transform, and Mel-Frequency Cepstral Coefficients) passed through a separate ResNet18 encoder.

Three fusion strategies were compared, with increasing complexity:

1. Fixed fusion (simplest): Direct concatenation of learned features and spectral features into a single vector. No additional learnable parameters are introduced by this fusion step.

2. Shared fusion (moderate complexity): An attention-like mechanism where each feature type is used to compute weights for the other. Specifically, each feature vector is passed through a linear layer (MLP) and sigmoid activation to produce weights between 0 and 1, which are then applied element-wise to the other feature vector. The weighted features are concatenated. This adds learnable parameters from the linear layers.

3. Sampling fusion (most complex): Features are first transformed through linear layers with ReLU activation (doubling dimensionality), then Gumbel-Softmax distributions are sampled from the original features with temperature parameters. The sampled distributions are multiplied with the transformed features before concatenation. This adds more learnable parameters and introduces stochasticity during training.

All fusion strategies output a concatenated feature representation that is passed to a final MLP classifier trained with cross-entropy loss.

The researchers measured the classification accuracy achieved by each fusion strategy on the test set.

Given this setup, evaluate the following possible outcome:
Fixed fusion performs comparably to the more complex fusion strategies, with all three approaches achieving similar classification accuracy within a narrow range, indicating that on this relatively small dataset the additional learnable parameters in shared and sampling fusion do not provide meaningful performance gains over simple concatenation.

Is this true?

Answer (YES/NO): NO